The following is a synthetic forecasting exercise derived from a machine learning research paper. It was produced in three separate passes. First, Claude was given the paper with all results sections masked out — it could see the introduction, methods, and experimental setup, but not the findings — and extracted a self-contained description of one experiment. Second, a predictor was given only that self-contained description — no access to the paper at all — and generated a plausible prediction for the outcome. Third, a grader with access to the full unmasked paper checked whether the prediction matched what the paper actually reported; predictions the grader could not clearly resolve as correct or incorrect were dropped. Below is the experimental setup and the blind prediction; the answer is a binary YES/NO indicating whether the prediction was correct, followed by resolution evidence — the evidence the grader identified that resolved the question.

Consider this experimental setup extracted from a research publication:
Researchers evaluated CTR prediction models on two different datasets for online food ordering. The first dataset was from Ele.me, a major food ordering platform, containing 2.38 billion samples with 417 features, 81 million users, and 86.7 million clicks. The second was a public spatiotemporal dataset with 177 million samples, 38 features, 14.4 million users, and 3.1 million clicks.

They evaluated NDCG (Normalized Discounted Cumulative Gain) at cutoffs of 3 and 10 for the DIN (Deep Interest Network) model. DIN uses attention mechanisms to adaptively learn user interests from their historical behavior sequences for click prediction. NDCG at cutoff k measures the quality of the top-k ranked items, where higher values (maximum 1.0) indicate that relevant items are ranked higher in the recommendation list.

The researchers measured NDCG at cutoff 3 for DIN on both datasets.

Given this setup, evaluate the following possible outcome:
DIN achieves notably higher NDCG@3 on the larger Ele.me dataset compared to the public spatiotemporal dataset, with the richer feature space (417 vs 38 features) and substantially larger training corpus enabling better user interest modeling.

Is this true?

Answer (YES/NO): YES